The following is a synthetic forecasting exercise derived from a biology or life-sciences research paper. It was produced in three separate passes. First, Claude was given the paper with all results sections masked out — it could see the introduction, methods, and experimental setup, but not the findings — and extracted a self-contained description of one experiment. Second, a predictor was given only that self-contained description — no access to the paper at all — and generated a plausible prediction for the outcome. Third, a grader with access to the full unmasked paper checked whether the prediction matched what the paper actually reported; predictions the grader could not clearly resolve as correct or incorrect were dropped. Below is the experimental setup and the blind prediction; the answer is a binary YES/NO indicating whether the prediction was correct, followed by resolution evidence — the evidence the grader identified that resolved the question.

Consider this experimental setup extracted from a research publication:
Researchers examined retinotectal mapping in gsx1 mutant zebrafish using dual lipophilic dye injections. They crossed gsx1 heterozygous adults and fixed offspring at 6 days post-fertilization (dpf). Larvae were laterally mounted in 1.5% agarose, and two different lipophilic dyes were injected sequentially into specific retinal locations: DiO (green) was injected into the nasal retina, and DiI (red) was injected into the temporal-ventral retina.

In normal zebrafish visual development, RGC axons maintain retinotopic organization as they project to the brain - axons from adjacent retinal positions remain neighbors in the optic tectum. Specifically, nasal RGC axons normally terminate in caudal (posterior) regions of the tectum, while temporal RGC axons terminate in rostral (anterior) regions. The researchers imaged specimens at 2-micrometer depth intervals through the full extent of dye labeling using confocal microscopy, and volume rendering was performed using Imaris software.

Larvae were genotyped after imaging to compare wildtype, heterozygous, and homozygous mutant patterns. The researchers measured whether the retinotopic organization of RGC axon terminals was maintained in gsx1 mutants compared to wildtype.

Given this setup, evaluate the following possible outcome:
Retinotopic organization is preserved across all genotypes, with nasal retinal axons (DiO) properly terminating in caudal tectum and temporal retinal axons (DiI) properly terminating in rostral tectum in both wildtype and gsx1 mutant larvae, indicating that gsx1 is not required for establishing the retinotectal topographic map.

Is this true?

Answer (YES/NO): YES